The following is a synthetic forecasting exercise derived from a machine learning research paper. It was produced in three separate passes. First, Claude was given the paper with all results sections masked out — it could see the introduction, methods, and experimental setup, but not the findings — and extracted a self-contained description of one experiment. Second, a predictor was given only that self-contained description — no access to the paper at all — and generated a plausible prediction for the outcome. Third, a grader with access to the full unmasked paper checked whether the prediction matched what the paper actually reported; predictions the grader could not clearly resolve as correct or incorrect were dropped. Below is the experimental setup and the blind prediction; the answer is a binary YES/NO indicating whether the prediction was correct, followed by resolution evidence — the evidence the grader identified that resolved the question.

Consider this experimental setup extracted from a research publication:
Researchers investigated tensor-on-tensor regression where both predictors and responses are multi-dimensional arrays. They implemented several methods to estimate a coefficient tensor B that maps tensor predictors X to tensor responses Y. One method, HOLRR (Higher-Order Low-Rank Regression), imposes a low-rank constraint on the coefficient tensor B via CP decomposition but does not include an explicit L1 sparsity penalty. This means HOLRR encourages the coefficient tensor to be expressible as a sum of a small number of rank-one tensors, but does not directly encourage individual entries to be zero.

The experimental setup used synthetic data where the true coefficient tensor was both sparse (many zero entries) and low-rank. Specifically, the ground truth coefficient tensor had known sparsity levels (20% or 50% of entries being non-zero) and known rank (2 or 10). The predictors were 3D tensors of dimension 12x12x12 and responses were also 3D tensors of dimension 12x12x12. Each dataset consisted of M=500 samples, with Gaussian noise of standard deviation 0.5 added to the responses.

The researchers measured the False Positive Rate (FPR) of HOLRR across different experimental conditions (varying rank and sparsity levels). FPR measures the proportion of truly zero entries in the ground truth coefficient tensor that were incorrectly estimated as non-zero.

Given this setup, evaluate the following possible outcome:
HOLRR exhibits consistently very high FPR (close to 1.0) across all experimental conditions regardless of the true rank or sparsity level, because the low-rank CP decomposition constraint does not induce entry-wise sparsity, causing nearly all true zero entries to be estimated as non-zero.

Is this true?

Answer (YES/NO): YES